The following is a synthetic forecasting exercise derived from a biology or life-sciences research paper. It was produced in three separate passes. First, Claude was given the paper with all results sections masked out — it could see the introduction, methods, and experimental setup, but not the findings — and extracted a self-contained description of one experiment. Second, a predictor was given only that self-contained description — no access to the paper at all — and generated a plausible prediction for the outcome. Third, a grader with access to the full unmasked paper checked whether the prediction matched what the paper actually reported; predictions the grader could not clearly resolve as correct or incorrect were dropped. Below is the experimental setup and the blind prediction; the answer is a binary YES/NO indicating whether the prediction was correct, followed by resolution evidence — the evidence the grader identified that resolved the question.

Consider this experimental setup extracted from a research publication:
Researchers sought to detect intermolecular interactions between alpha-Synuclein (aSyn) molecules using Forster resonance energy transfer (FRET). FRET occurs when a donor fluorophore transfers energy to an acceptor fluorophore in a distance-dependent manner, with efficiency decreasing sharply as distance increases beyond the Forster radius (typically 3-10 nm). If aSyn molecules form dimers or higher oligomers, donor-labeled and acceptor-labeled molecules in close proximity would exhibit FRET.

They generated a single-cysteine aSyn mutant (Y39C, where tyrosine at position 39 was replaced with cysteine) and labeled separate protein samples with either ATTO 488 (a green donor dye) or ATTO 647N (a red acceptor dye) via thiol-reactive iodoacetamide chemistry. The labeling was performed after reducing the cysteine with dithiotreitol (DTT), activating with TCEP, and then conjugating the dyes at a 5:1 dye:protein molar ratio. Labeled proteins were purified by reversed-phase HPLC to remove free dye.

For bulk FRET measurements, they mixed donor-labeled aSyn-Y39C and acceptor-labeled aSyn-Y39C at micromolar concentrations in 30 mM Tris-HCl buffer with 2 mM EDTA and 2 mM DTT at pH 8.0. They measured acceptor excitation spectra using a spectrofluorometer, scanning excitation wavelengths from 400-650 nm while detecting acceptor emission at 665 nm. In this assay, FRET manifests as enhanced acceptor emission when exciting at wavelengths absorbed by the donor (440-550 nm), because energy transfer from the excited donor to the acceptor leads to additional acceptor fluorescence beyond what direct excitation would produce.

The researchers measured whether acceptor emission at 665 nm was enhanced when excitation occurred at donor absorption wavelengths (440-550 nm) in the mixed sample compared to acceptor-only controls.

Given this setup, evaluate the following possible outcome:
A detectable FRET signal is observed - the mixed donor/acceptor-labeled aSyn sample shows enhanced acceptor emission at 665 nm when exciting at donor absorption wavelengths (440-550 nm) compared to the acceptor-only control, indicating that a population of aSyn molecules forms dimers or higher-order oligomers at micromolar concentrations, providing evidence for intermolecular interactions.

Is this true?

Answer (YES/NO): YES